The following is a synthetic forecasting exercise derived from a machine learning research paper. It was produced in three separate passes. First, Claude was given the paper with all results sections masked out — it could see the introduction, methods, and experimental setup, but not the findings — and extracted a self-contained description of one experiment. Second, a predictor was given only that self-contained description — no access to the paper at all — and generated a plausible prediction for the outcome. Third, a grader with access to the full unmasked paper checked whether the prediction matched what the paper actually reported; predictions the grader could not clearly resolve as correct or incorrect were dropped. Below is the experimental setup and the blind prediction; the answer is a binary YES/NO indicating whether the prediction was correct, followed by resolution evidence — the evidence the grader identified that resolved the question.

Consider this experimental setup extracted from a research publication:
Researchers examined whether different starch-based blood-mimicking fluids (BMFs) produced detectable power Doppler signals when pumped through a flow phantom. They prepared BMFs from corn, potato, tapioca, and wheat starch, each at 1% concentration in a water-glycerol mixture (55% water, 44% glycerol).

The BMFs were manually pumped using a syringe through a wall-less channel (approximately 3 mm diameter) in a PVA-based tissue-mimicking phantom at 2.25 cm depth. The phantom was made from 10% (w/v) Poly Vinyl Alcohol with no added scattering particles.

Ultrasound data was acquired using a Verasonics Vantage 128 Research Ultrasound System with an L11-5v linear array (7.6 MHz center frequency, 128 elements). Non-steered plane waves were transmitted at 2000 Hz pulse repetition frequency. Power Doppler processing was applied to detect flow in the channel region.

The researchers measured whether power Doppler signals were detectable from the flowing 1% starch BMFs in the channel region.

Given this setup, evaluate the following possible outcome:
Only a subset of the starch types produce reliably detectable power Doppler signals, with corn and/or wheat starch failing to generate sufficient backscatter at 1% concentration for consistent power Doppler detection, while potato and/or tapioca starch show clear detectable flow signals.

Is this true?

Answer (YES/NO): NO